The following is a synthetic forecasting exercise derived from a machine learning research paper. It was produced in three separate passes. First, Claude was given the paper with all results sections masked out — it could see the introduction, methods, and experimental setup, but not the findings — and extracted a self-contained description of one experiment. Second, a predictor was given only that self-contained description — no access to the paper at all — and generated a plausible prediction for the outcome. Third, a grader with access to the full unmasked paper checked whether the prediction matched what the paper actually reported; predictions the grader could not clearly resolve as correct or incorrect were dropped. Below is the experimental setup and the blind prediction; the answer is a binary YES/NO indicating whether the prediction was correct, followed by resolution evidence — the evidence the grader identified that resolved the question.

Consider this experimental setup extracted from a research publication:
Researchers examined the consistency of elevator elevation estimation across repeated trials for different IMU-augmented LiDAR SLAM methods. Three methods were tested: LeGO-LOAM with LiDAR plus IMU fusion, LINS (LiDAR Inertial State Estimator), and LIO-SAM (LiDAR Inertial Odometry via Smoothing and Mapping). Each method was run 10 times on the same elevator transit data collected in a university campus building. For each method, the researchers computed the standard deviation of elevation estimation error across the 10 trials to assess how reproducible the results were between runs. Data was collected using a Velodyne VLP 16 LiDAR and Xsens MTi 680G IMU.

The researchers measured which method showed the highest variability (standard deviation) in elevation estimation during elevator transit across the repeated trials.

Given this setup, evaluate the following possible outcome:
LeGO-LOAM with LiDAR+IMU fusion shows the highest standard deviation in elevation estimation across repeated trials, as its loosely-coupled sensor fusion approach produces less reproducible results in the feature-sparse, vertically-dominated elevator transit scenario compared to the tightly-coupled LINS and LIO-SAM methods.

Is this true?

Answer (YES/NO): NO